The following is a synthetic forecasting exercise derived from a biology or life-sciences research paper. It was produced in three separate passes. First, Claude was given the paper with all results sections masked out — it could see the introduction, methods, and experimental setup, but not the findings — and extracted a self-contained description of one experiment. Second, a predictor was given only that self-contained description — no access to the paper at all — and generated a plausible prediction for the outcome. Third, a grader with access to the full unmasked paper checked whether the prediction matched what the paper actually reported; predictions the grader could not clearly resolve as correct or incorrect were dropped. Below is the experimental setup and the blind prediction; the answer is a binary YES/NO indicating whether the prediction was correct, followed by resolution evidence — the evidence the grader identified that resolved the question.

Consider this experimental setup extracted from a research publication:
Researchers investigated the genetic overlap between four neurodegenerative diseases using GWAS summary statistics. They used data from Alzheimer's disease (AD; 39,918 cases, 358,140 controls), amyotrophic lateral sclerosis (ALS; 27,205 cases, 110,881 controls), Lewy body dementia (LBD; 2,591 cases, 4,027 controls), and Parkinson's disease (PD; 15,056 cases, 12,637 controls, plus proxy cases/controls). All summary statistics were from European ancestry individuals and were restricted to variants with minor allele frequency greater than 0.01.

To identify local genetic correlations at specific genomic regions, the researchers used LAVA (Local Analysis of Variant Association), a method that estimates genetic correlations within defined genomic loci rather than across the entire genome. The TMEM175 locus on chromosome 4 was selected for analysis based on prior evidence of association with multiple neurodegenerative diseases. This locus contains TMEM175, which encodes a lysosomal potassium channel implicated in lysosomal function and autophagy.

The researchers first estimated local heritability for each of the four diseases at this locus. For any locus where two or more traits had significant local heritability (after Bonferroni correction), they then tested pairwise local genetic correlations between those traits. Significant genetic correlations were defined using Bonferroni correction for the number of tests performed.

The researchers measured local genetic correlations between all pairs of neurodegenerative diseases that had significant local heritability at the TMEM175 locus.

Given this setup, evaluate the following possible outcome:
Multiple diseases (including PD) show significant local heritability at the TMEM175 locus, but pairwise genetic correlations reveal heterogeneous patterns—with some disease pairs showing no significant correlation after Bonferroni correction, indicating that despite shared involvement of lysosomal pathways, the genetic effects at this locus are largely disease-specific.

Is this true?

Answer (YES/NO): NO